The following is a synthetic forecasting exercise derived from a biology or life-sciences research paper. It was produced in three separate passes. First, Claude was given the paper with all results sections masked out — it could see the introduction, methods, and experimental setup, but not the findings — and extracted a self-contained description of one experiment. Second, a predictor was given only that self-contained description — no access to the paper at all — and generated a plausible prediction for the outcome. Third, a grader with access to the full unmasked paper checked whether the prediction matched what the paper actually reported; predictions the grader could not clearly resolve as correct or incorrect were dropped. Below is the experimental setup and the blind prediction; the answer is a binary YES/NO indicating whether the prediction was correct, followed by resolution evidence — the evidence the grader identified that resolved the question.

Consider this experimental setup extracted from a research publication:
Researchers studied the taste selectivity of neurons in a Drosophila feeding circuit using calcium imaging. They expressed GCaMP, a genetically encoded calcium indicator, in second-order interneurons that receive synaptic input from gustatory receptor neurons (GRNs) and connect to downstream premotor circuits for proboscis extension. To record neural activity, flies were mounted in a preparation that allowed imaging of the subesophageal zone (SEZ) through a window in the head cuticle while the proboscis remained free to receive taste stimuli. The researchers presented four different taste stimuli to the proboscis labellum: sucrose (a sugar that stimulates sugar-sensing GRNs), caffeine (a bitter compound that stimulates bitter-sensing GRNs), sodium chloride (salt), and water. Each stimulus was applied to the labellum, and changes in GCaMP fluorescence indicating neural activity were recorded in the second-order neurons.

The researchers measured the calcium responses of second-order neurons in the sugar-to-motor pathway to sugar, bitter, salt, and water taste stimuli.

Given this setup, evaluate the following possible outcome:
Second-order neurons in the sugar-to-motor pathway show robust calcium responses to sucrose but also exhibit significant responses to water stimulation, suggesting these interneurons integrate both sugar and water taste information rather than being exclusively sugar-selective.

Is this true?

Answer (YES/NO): NO